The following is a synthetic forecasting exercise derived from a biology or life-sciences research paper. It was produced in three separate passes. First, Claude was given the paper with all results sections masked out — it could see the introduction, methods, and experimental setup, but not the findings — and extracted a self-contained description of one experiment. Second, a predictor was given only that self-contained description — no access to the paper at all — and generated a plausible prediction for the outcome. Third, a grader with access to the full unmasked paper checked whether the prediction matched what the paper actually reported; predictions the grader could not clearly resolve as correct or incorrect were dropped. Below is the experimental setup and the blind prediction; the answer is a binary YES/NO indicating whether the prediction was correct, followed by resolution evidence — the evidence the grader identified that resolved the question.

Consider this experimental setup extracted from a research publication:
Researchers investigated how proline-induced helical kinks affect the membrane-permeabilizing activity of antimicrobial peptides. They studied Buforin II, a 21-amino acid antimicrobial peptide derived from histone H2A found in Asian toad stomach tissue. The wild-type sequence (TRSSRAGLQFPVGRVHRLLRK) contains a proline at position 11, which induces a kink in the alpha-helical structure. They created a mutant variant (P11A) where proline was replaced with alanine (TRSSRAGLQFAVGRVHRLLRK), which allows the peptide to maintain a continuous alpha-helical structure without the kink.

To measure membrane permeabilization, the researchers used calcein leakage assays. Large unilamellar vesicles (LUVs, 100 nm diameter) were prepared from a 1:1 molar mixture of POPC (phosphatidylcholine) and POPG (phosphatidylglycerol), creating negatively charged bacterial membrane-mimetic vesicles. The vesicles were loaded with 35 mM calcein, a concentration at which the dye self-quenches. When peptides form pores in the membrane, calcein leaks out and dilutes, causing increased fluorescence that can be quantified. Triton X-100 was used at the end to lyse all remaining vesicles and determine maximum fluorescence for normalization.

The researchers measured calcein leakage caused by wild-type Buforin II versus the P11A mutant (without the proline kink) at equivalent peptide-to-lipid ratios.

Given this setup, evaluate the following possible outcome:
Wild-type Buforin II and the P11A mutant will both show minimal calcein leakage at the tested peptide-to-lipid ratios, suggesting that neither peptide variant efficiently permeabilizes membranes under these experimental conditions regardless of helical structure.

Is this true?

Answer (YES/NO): NO